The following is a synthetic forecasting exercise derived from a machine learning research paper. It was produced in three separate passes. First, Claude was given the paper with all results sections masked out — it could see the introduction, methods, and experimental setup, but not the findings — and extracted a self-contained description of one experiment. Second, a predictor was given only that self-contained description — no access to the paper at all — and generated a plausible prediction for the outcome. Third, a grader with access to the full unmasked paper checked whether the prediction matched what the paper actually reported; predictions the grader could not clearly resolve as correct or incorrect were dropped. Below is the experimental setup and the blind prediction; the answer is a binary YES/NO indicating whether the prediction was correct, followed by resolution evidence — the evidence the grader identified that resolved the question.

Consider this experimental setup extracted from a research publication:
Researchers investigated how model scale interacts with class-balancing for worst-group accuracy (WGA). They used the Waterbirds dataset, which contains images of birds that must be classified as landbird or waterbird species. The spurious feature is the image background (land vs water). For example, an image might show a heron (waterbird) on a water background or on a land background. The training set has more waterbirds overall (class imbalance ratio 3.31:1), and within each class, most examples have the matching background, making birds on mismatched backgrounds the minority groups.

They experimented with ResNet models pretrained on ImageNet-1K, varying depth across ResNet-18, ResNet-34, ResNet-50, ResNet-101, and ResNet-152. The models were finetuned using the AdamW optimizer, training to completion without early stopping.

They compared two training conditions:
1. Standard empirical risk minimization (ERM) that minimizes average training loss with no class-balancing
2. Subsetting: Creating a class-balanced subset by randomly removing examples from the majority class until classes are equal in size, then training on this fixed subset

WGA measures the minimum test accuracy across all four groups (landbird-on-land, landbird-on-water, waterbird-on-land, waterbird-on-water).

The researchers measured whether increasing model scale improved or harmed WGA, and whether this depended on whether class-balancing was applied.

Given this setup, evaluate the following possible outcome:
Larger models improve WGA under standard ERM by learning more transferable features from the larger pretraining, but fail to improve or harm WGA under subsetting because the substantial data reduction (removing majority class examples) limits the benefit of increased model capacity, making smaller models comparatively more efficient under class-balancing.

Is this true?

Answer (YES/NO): NO